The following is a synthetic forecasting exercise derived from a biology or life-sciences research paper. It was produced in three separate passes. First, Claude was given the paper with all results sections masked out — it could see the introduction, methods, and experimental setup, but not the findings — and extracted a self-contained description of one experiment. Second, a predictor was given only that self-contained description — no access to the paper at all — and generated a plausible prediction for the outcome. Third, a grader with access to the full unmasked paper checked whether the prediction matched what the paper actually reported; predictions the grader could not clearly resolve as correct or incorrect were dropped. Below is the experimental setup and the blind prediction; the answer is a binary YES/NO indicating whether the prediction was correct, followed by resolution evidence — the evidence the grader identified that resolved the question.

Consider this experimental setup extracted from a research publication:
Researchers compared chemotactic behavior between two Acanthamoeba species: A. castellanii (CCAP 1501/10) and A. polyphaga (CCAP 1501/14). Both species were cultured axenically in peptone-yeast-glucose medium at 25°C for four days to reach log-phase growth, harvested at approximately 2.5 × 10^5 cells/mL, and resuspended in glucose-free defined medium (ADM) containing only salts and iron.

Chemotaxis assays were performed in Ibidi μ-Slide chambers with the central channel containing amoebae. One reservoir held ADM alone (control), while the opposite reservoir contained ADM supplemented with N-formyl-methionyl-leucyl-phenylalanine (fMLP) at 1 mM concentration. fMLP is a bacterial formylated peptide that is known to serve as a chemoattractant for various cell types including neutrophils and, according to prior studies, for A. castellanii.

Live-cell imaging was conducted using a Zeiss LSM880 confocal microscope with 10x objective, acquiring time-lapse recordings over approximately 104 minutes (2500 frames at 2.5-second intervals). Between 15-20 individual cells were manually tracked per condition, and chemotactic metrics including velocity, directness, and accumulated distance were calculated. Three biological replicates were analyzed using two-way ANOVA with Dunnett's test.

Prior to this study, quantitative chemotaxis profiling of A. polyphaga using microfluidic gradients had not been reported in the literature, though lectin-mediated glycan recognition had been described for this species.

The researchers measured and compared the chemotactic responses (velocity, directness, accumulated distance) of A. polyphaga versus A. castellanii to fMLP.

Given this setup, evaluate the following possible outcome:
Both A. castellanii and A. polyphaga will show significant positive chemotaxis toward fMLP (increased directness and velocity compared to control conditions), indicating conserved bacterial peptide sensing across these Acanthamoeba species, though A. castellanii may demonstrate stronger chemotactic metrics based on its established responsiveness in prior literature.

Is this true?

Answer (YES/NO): YES